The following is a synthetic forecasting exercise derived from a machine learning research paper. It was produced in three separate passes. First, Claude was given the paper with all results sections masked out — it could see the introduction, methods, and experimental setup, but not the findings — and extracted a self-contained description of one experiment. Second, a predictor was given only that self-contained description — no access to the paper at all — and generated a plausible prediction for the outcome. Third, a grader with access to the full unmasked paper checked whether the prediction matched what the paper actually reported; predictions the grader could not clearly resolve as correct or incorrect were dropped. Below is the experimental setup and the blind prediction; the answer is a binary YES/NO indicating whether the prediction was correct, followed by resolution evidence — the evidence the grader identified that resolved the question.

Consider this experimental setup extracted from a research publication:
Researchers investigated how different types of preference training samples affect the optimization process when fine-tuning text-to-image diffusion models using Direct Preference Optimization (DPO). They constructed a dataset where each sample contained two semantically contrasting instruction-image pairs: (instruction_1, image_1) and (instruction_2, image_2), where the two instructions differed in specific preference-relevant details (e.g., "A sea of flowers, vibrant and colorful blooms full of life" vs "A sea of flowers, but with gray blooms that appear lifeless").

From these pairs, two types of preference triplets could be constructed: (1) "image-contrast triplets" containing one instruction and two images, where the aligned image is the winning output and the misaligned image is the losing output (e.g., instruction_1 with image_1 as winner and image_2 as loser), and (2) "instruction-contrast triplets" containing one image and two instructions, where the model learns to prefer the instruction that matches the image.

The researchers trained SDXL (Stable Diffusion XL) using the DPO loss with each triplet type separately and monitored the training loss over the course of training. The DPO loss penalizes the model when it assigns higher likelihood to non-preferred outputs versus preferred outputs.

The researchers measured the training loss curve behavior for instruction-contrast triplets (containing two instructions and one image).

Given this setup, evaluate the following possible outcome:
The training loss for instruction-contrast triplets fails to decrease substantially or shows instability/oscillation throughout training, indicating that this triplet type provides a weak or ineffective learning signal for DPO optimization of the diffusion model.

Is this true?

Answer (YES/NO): NO